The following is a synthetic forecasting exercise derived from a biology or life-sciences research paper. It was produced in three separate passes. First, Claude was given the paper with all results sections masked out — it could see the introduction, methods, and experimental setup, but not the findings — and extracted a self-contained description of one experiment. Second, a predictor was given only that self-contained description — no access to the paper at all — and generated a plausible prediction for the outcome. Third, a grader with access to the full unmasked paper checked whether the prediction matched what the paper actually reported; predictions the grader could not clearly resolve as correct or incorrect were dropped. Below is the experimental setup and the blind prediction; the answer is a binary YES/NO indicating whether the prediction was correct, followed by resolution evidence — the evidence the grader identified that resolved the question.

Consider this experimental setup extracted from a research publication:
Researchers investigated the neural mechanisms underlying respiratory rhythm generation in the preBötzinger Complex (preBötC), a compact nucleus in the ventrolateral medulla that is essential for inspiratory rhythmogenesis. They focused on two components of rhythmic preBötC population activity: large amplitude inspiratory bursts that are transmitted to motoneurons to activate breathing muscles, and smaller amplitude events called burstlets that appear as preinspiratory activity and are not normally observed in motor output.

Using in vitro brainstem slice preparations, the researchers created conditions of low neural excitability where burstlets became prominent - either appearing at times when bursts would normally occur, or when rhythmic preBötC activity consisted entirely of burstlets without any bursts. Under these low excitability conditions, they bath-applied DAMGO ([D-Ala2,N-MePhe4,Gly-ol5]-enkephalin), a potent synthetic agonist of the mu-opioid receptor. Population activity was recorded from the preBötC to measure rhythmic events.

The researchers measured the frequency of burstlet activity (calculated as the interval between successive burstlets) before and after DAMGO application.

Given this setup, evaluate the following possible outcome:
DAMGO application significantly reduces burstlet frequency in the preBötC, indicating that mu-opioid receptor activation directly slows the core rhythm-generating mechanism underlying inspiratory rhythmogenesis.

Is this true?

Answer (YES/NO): YES